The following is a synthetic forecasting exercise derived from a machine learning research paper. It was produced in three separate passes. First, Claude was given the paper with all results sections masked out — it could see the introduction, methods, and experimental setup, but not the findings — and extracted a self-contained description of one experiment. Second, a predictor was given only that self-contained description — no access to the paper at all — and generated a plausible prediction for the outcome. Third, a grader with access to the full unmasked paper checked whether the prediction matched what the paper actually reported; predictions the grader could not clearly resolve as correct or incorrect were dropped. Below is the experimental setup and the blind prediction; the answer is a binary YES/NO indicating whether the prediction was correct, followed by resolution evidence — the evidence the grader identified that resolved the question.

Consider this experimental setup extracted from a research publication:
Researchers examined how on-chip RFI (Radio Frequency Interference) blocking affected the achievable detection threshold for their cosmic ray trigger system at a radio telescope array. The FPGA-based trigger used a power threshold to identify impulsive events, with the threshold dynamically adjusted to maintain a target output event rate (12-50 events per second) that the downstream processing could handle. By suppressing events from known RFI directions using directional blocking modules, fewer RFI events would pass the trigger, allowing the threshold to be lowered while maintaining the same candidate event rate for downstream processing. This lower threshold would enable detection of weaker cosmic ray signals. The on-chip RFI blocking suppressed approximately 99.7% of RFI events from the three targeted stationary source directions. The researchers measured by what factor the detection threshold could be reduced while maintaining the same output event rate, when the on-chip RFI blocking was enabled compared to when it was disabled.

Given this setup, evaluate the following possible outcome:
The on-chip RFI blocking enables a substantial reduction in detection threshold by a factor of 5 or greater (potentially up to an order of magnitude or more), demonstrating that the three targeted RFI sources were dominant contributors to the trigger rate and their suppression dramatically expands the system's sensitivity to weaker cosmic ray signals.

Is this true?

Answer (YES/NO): NO